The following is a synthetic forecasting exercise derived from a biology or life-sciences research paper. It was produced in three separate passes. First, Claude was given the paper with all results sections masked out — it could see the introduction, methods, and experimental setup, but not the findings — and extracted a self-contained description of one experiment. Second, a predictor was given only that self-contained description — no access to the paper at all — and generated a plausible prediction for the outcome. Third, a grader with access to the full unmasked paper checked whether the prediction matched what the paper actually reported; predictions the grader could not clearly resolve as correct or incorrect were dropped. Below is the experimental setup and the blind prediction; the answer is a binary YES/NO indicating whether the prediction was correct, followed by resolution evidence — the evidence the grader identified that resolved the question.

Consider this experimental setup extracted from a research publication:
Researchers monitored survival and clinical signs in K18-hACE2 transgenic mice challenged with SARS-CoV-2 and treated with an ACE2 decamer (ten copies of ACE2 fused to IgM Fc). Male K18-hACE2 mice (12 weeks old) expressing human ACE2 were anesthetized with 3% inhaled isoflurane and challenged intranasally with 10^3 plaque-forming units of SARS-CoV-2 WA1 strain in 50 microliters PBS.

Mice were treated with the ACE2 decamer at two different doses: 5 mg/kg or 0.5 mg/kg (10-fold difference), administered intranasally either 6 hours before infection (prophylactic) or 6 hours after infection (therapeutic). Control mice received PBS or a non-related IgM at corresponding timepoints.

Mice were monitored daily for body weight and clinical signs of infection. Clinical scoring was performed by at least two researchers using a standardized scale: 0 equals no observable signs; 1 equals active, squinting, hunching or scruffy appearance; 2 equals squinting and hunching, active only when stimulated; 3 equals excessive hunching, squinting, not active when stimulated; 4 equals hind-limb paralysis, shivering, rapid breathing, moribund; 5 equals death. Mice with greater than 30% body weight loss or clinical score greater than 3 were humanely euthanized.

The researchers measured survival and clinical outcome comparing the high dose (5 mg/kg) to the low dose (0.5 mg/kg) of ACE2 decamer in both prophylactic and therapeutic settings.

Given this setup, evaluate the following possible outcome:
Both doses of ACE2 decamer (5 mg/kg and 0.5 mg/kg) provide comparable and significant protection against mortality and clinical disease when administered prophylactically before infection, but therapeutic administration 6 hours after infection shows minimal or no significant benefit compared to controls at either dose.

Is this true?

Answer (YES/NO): NO